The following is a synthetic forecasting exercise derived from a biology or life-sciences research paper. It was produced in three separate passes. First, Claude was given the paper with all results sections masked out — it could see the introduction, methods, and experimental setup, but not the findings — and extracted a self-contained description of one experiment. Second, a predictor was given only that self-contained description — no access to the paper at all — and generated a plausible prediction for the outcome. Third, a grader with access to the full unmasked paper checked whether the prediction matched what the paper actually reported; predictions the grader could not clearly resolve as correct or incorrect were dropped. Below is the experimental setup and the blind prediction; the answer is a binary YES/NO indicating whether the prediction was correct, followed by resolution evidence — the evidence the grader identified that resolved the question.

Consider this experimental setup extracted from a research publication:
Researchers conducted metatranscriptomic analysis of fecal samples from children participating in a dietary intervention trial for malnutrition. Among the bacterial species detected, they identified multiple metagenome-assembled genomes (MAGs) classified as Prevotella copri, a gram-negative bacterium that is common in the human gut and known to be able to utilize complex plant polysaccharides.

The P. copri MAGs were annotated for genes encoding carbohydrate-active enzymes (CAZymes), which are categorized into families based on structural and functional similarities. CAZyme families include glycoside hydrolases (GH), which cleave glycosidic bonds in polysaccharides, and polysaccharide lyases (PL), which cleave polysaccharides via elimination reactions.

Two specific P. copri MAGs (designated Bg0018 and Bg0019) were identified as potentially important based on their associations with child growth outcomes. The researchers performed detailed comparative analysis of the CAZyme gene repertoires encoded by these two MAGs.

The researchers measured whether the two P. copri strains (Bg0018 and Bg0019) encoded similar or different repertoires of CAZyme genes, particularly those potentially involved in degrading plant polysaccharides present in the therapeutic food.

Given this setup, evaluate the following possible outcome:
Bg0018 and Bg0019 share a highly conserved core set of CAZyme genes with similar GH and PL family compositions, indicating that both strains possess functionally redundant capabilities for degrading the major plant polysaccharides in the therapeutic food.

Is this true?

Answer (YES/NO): YES